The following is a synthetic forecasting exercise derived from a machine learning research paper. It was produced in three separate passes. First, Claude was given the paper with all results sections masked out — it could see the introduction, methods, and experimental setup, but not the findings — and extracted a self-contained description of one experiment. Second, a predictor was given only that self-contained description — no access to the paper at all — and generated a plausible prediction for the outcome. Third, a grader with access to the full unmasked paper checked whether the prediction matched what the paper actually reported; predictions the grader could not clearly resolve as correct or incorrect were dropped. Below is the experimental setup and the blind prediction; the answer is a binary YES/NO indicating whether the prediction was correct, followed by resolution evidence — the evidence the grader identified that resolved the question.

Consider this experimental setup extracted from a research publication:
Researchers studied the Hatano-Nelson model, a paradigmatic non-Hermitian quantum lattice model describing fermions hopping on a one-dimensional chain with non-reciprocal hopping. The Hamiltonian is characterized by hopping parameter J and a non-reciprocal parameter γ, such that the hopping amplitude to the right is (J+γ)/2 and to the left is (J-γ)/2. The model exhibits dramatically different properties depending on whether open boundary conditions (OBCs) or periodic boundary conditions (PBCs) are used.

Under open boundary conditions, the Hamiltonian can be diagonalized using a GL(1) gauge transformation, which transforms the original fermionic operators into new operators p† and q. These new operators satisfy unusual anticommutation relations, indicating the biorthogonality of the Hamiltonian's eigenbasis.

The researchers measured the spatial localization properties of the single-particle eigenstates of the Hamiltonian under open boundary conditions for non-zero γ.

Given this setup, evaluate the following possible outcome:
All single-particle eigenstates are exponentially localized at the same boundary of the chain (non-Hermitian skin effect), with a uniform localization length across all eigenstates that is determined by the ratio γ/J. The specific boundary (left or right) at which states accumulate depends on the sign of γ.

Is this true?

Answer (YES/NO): YES